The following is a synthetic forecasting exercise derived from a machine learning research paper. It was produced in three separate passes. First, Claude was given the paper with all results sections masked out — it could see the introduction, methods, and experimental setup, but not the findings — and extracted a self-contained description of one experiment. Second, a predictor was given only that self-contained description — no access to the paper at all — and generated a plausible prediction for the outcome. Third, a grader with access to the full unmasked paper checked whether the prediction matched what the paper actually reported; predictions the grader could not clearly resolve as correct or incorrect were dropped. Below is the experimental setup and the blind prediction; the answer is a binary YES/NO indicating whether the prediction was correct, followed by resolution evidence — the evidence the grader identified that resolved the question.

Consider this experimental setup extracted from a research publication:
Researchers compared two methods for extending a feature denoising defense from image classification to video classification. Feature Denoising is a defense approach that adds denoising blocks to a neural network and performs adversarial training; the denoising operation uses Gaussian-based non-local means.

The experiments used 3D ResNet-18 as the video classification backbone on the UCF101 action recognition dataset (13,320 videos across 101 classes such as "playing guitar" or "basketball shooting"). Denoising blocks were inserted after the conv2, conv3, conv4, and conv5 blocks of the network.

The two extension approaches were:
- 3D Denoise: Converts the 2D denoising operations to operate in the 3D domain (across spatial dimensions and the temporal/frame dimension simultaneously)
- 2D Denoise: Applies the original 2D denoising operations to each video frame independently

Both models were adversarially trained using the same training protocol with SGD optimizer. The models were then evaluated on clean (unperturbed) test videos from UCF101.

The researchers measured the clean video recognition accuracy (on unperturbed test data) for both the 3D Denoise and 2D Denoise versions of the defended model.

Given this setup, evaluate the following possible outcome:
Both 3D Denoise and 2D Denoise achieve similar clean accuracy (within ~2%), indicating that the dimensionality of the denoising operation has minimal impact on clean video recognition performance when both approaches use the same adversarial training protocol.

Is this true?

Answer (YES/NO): YES